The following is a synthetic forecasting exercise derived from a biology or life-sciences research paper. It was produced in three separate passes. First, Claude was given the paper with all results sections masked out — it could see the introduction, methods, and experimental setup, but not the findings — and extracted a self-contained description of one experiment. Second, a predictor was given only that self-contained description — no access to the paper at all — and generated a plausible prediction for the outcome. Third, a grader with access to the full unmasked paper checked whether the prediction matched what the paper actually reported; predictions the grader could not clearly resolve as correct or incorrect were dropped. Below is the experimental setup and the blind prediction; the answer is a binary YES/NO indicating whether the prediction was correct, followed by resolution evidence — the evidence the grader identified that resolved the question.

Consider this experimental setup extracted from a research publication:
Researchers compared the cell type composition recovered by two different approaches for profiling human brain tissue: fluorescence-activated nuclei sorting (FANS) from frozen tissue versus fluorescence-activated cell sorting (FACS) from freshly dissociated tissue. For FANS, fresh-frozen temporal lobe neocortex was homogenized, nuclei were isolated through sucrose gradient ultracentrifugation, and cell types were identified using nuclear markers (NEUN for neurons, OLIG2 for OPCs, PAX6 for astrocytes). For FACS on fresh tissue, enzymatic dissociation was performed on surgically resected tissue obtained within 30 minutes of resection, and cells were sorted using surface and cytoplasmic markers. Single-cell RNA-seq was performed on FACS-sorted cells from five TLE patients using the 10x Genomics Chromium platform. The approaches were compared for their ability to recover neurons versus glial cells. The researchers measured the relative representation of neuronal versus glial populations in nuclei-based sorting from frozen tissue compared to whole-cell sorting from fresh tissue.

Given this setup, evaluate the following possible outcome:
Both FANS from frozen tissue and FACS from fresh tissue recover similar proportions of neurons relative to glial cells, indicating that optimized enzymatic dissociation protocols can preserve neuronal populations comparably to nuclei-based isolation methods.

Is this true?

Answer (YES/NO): NO